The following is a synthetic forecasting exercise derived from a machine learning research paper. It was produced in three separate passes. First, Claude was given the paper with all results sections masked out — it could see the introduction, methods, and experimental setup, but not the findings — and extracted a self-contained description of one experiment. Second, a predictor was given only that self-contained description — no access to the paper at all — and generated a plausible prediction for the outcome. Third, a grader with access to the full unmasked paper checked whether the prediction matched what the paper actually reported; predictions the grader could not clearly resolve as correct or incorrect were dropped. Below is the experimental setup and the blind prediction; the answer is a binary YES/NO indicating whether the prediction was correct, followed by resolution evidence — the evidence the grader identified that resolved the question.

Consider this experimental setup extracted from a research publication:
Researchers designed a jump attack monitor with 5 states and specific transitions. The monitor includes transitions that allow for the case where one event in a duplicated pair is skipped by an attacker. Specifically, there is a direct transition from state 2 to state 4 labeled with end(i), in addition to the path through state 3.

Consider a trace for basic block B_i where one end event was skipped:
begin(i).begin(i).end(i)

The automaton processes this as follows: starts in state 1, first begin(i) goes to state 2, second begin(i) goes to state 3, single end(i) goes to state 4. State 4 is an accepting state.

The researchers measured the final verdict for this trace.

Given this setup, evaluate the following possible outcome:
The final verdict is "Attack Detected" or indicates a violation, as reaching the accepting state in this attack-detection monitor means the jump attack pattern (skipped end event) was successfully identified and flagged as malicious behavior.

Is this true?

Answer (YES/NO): NO